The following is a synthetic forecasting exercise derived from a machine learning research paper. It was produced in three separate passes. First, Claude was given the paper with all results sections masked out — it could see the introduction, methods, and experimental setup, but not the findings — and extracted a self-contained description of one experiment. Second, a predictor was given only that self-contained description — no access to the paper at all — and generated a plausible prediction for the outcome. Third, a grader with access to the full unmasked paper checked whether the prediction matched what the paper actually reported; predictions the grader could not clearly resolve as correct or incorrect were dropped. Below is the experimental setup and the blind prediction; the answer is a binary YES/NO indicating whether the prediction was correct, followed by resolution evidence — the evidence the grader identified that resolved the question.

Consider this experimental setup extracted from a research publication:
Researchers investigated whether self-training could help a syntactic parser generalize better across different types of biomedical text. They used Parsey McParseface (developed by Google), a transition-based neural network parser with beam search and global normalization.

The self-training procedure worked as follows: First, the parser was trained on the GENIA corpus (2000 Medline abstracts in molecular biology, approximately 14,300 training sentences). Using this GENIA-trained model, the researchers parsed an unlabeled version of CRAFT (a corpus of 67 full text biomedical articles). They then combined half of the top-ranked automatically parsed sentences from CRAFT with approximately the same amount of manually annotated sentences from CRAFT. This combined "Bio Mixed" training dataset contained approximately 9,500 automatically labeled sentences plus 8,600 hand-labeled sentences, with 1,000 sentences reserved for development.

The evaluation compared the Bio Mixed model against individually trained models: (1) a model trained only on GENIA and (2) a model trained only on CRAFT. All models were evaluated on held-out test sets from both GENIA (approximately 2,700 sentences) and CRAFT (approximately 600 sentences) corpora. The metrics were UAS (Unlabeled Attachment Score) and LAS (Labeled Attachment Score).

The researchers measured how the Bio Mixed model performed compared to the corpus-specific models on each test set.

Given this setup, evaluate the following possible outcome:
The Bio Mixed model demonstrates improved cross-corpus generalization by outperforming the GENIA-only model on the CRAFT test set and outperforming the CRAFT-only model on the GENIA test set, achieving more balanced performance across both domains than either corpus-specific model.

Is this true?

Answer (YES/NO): YES